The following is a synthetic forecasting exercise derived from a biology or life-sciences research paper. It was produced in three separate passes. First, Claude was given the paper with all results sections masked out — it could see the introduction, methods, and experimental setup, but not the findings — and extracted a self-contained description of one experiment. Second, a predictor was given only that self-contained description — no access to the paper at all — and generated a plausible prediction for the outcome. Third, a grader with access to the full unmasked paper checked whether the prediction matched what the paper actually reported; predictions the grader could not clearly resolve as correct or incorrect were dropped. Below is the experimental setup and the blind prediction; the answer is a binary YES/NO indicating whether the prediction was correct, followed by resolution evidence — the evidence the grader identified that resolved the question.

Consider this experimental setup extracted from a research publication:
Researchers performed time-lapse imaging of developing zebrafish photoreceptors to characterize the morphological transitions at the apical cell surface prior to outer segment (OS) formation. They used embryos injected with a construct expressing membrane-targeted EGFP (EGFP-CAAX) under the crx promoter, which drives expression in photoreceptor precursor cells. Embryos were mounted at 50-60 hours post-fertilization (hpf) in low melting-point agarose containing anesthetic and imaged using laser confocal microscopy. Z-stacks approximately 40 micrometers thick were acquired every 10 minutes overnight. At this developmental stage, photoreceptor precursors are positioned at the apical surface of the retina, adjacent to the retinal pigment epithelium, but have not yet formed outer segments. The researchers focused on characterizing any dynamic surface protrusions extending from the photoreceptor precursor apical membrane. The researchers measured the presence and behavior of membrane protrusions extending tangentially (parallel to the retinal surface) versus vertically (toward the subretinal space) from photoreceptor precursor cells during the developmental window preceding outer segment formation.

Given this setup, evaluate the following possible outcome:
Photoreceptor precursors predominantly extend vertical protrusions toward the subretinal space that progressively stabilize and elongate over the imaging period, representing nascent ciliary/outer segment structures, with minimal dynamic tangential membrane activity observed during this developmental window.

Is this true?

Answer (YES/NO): NO